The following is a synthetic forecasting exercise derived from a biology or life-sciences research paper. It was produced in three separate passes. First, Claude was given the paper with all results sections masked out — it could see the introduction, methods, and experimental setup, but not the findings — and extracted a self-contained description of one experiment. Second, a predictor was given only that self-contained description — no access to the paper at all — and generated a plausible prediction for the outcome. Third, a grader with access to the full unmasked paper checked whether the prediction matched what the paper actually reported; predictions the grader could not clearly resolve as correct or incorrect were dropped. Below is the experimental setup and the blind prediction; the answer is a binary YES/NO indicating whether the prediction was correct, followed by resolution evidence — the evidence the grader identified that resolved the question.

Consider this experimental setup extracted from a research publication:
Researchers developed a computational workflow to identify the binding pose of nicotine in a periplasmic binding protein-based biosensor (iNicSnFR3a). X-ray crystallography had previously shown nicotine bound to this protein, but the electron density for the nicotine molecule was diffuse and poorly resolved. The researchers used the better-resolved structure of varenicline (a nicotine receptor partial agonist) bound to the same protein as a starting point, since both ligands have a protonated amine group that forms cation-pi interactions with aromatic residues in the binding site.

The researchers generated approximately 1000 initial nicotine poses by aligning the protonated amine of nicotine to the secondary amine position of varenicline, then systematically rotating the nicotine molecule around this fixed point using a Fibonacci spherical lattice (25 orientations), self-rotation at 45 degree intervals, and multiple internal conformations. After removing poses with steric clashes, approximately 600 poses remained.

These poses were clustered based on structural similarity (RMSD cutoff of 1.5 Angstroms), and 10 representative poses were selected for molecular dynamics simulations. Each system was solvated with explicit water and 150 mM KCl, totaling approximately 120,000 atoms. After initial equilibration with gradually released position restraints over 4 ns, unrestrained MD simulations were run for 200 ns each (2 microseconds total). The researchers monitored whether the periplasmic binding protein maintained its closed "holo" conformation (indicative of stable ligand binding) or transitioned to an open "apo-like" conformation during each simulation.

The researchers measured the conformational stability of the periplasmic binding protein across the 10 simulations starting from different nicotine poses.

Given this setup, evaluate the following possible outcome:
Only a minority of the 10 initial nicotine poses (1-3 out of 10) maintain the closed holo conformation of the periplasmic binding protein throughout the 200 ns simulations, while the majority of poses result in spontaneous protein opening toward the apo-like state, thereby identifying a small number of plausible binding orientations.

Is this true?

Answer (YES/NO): YES